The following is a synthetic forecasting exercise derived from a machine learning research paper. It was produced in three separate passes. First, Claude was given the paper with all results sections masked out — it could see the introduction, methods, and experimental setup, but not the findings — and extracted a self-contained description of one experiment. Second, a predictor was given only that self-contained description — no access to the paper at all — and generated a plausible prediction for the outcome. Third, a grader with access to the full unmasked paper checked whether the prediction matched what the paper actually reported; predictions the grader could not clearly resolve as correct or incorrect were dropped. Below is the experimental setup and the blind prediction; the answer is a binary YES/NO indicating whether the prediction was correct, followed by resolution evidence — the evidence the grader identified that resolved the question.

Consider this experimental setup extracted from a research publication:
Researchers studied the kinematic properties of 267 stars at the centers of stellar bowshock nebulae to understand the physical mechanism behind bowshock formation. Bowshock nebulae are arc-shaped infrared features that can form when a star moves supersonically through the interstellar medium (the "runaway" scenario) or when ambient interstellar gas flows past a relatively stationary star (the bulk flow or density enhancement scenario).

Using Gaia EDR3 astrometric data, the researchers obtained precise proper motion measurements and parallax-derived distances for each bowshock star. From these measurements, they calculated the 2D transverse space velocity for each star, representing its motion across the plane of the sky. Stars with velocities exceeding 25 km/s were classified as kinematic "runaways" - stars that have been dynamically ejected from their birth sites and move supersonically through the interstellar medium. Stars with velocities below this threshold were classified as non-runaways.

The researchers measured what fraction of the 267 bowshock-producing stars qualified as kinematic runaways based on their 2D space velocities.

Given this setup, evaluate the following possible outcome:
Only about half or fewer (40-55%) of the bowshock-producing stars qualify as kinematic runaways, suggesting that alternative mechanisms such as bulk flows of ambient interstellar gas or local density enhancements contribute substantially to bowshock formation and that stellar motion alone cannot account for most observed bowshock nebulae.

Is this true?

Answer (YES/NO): NO